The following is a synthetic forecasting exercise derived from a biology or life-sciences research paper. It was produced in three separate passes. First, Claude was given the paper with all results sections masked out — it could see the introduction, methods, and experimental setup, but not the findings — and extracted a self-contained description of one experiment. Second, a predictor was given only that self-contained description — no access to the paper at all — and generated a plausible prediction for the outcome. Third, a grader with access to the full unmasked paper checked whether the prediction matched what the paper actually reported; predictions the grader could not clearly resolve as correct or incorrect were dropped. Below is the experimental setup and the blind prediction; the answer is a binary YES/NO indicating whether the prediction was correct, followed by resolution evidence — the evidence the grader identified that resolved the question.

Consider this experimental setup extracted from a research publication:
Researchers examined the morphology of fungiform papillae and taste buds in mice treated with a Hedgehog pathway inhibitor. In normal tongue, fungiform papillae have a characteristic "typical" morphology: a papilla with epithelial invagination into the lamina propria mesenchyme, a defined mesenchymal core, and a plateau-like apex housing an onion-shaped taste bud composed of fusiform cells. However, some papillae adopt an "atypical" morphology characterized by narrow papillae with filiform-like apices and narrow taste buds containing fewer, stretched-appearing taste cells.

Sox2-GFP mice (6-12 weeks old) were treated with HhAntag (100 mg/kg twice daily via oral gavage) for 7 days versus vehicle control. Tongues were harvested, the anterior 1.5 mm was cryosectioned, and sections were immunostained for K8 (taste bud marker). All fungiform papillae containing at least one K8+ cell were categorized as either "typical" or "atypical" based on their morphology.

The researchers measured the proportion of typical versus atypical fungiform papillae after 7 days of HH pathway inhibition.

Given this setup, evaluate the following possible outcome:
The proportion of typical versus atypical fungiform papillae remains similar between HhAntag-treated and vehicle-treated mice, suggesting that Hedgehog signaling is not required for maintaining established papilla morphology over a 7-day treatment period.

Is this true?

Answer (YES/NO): NO